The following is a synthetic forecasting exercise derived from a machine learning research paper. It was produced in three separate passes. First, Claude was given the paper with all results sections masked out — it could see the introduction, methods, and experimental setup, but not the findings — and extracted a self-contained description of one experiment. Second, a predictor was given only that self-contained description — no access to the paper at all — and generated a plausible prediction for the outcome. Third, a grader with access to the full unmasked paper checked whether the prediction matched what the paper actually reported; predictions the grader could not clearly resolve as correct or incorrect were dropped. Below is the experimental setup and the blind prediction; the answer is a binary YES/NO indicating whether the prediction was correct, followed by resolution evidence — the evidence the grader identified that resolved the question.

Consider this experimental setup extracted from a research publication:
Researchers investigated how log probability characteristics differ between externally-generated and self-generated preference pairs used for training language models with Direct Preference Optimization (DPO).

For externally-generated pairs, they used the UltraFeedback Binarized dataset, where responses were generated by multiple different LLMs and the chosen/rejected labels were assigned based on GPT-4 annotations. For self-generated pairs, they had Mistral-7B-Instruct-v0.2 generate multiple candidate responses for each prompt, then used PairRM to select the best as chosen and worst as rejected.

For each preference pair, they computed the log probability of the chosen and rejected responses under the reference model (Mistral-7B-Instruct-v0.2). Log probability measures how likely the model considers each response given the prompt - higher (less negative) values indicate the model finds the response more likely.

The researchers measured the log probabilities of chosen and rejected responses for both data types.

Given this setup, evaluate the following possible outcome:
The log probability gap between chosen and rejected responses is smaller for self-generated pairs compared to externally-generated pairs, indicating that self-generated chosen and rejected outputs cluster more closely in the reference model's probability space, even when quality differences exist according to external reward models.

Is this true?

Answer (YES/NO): YES